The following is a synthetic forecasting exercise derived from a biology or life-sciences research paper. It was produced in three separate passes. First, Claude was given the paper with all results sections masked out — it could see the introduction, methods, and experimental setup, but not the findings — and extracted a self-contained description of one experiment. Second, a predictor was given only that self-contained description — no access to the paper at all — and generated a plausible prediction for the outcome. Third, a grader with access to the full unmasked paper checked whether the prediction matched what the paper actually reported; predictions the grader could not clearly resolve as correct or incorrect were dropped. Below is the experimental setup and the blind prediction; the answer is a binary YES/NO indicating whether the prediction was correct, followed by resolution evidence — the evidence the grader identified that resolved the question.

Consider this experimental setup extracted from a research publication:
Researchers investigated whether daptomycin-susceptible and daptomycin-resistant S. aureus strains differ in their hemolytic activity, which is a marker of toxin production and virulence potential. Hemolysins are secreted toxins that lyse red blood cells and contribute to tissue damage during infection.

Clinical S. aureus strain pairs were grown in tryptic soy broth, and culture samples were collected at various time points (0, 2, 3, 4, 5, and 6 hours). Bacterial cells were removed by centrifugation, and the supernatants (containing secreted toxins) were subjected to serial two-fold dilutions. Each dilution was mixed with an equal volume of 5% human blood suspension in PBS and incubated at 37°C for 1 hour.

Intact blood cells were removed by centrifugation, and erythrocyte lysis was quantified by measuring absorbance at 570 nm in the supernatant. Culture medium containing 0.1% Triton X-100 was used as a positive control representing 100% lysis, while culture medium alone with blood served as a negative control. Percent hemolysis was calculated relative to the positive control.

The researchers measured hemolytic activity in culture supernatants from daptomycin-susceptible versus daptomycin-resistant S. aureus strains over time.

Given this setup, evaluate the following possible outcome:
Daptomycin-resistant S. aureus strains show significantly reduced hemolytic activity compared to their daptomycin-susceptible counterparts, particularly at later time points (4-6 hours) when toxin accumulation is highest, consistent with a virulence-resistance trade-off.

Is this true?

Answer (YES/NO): NO